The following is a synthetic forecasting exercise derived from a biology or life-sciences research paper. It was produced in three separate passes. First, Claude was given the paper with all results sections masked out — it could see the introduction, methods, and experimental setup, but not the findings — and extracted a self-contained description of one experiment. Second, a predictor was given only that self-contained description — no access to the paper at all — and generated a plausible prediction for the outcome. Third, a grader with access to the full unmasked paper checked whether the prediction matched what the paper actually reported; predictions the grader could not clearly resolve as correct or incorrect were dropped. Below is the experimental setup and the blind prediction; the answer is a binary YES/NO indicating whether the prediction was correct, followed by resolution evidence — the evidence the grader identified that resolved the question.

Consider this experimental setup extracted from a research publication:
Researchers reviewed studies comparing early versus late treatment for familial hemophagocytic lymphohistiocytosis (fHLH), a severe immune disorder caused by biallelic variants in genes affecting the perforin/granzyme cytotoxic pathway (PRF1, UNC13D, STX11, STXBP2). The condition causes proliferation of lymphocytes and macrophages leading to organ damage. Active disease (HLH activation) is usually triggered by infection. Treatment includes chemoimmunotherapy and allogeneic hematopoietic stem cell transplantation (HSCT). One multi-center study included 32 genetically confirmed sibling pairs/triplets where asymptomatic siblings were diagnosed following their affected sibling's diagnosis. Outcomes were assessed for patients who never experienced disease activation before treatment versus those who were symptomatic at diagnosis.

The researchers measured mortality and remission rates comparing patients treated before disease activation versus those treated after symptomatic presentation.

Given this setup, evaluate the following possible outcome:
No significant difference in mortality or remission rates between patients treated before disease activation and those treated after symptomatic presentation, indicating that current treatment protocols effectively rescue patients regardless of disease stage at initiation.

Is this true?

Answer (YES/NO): NO